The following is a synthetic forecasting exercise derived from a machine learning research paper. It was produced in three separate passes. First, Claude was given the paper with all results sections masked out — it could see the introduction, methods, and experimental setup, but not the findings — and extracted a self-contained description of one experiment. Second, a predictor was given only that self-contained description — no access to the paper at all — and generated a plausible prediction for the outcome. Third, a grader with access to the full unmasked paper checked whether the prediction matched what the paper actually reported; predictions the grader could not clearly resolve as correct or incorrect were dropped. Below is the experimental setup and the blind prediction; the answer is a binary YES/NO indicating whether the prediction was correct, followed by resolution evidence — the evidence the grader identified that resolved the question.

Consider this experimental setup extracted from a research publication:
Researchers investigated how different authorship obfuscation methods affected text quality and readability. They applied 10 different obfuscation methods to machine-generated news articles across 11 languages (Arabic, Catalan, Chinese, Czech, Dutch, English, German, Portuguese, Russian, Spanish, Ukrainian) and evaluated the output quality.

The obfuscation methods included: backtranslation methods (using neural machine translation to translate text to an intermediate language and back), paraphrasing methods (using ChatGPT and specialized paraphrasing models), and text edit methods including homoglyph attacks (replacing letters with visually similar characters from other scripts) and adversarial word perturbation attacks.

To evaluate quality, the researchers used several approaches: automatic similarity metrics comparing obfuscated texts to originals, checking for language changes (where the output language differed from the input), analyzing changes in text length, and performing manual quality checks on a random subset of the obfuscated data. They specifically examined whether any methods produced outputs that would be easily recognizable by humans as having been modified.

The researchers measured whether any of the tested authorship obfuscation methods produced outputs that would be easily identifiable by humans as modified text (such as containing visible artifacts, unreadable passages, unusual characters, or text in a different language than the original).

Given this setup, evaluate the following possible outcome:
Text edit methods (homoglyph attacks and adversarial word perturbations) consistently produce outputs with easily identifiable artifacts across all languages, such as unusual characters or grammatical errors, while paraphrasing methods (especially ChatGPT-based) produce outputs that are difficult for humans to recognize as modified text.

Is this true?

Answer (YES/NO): NO